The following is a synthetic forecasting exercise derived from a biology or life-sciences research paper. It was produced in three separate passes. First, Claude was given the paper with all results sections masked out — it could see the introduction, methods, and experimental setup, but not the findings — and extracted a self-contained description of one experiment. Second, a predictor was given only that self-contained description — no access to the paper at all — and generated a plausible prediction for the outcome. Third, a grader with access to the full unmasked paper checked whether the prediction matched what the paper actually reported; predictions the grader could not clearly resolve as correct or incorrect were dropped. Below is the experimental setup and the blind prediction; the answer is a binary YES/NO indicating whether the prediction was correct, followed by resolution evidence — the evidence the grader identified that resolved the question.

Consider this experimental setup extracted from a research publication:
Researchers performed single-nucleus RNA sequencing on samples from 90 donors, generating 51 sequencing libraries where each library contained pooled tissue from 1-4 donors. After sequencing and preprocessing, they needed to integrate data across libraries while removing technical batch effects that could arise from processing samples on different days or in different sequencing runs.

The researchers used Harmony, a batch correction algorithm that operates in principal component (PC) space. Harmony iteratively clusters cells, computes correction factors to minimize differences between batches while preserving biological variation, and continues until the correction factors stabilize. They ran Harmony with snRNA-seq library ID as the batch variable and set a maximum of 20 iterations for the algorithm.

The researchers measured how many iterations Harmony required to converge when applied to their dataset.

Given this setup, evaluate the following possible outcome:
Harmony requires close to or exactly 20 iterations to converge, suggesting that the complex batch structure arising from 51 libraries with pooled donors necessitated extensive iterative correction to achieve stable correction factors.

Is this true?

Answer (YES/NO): NO